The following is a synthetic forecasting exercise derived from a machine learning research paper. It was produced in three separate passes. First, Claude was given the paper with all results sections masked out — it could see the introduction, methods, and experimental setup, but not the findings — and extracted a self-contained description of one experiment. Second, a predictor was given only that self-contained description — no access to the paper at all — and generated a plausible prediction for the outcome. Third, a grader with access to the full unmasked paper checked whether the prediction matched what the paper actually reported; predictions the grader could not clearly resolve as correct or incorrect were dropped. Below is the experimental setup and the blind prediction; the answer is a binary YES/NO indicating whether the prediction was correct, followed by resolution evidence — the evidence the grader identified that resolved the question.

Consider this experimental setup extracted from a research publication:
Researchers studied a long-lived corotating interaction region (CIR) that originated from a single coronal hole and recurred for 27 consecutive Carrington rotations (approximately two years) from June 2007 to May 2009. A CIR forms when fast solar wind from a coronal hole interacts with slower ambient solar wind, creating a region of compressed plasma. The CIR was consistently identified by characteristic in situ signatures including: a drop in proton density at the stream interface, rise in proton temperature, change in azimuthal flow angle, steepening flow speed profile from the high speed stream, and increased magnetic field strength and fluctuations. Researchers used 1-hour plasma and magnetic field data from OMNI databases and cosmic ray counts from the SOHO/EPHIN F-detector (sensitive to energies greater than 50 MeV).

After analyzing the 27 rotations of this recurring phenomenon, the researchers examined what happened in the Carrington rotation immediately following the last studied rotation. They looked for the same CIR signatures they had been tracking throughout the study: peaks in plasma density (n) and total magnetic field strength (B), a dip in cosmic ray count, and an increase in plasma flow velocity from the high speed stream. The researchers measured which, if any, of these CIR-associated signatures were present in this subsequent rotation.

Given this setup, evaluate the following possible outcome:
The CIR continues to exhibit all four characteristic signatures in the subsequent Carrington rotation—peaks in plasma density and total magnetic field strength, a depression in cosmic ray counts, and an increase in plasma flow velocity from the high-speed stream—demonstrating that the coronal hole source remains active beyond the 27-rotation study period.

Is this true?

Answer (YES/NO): NO